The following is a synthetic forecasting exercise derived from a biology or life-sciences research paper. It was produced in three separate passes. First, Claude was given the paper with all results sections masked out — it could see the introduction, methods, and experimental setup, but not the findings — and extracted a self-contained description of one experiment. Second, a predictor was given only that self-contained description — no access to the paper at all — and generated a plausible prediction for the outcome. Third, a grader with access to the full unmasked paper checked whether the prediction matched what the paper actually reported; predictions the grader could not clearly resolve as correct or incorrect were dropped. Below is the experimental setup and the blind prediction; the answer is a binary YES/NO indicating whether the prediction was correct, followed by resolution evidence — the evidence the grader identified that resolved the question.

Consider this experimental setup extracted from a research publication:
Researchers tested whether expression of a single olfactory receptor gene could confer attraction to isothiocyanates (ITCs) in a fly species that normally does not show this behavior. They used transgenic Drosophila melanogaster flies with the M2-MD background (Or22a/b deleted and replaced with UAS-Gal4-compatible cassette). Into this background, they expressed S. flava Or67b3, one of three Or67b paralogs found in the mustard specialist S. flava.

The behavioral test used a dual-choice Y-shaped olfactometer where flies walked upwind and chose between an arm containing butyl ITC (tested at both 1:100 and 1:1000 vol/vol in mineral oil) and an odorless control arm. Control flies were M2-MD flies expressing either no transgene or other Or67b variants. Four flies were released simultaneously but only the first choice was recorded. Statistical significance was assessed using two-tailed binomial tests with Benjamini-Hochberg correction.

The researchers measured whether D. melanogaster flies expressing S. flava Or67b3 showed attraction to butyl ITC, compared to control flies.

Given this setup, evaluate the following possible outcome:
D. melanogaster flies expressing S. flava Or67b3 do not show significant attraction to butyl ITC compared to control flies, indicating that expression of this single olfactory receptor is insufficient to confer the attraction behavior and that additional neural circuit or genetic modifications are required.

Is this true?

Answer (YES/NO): NO